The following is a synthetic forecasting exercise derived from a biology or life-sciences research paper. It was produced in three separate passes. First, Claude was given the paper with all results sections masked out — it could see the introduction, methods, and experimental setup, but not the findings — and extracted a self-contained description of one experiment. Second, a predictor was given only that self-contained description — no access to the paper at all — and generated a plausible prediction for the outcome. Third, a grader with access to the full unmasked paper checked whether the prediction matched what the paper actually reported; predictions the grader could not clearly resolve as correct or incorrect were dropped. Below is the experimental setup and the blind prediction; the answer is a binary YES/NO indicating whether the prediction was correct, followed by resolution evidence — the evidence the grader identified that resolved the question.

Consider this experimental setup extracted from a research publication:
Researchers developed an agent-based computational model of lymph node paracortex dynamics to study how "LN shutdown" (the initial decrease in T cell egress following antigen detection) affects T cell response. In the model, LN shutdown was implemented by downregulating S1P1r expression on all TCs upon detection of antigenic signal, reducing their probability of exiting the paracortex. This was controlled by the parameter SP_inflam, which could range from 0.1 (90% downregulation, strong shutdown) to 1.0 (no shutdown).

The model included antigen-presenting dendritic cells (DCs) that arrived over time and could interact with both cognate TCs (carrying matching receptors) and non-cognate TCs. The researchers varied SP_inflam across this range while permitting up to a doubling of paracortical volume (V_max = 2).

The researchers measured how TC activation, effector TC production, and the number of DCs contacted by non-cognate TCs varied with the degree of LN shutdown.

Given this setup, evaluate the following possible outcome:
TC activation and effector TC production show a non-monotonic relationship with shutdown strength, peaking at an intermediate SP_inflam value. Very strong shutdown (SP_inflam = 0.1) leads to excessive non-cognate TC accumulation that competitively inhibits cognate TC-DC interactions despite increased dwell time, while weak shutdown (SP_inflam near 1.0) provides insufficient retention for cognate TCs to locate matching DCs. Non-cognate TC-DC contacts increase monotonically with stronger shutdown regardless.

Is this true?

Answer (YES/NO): NO